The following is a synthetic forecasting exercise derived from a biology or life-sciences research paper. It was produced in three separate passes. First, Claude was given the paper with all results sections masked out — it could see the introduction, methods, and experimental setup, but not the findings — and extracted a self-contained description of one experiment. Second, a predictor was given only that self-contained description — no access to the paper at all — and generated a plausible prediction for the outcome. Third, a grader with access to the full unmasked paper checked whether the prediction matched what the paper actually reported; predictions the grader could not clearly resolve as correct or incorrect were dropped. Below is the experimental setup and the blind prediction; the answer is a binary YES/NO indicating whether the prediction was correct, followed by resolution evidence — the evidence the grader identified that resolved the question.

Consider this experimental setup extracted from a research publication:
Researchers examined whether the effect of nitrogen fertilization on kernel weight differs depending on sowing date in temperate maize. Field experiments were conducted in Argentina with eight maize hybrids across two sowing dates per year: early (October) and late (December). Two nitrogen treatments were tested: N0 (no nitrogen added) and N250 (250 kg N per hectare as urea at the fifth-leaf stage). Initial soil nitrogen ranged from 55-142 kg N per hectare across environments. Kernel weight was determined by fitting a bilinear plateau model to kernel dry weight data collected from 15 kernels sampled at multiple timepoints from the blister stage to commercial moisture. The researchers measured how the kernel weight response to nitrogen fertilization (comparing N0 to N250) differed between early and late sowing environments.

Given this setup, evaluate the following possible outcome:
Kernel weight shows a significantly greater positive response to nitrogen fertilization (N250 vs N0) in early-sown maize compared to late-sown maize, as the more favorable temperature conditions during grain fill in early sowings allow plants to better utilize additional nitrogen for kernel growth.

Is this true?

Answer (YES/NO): YES